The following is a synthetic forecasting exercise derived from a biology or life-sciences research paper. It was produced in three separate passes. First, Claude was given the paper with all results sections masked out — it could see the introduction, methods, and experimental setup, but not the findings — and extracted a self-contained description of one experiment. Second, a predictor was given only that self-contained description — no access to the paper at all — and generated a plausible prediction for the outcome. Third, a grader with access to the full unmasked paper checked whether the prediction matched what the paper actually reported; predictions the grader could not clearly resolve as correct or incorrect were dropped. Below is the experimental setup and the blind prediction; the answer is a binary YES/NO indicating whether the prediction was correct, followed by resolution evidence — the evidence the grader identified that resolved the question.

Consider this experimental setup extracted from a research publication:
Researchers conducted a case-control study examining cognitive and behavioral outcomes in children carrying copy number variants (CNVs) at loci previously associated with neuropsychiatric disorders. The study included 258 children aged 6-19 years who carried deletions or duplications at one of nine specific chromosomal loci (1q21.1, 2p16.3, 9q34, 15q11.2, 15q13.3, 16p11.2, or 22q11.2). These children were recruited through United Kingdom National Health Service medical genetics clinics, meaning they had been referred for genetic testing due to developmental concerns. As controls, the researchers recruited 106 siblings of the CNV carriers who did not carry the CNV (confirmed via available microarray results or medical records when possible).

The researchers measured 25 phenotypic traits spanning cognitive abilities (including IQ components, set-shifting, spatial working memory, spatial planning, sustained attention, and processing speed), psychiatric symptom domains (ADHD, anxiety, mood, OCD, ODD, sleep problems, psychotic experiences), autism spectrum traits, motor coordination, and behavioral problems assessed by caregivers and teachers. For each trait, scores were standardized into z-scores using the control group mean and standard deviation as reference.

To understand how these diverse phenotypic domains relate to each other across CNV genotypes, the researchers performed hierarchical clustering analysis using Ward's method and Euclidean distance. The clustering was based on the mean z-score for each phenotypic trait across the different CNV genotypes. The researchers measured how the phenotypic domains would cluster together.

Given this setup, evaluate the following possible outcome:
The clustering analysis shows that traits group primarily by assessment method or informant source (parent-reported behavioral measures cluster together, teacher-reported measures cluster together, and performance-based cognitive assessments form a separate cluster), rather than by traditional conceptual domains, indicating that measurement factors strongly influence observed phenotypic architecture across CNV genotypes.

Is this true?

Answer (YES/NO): NO